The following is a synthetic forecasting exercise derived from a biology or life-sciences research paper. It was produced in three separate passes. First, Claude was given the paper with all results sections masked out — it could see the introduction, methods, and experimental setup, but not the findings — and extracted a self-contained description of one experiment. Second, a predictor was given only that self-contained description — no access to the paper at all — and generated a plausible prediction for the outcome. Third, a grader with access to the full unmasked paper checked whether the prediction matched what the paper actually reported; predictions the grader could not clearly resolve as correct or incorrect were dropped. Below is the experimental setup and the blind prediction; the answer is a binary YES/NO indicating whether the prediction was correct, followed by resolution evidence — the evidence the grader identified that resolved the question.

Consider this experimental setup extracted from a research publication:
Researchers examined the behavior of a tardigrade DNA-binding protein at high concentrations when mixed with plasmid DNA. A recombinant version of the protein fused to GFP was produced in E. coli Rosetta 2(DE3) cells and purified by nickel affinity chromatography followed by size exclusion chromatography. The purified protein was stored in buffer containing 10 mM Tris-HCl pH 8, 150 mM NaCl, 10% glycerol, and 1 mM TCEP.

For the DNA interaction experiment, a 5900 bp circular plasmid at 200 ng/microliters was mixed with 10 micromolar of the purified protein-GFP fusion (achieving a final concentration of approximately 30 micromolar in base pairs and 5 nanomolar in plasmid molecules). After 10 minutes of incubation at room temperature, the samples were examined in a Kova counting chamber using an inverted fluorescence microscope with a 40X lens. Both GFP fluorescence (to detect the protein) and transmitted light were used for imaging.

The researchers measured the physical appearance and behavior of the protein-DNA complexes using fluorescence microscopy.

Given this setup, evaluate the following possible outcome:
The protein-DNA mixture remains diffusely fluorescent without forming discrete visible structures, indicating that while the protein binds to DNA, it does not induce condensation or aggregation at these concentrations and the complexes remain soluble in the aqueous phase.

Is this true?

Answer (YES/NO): NO